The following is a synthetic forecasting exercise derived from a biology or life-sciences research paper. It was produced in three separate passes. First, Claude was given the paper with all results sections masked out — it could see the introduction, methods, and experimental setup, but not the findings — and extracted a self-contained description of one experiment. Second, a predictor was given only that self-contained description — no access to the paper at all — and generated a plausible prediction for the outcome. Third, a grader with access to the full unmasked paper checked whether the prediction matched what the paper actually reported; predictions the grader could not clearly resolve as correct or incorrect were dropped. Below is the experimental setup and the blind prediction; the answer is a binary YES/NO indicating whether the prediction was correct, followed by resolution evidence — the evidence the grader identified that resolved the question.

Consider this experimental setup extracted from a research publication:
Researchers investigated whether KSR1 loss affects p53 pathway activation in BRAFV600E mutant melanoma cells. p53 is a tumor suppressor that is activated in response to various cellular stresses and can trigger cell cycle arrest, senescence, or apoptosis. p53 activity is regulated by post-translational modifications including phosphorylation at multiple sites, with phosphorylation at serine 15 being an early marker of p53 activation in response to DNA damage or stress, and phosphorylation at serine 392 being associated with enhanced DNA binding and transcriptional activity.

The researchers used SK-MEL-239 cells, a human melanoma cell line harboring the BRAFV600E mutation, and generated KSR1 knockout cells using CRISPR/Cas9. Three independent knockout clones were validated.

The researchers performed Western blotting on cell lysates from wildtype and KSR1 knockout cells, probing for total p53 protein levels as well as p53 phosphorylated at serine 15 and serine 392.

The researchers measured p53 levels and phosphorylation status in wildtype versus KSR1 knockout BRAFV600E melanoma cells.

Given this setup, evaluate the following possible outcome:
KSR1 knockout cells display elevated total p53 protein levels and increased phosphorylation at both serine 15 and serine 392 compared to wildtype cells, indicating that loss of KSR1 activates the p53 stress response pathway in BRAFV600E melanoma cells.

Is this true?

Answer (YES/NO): NO